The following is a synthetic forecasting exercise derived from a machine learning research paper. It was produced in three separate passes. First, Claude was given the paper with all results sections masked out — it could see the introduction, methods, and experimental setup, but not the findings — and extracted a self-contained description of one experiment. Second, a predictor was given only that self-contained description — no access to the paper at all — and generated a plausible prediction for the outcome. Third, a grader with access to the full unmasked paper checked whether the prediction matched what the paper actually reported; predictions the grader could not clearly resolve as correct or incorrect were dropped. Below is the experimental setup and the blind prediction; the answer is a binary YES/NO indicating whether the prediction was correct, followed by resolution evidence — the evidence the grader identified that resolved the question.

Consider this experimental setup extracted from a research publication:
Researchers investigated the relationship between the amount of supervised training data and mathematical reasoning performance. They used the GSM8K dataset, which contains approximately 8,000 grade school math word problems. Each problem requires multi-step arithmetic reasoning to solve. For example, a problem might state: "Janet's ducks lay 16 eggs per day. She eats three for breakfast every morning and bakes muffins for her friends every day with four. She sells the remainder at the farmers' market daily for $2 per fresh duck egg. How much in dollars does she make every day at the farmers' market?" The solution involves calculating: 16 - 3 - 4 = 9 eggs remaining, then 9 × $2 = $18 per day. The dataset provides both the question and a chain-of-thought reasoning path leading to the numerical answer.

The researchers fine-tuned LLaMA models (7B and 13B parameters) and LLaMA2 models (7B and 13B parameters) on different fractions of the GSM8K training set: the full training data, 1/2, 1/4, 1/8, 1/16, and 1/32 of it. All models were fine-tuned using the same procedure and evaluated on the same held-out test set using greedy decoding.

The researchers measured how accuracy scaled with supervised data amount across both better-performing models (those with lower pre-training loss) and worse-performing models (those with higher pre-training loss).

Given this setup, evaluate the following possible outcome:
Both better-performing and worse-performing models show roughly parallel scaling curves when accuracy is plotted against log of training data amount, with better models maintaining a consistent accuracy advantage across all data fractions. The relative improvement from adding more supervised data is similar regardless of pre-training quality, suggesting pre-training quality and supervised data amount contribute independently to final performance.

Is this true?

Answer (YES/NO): NO